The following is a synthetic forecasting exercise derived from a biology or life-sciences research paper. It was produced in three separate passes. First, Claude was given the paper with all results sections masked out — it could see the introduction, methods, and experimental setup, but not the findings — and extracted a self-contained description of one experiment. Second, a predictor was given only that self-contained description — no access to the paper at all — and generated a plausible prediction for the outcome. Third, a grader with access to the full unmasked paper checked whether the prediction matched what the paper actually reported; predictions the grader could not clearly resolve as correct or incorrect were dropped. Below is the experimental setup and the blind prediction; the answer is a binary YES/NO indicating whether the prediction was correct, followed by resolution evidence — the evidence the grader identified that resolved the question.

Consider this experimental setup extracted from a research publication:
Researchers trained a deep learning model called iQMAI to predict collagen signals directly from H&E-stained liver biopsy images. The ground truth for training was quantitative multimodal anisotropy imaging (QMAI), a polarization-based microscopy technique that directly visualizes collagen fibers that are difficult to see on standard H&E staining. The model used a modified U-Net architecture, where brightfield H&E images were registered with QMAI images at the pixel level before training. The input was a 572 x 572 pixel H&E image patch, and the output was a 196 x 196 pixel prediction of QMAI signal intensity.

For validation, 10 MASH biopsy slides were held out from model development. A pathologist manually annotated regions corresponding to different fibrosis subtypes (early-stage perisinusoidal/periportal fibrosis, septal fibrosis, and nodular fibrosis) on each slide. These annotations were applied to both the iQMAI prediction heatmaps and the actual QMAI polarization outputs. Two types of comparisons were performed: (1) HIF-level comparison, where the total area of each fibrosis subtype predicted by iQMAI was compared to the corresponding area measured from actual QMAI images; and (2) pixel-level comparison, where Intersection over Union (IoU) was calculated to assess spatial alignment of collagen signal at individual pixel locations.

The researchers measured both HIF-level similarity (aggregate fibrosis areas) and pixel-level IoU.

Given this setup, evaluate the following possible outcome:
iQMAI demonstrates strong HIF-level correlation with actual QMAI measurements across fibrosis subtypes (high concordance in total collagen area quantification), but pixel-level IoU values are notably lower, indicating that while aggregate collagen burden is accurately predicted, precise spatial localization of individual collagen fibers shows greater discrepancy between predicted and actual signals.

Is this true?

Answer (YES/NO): YES